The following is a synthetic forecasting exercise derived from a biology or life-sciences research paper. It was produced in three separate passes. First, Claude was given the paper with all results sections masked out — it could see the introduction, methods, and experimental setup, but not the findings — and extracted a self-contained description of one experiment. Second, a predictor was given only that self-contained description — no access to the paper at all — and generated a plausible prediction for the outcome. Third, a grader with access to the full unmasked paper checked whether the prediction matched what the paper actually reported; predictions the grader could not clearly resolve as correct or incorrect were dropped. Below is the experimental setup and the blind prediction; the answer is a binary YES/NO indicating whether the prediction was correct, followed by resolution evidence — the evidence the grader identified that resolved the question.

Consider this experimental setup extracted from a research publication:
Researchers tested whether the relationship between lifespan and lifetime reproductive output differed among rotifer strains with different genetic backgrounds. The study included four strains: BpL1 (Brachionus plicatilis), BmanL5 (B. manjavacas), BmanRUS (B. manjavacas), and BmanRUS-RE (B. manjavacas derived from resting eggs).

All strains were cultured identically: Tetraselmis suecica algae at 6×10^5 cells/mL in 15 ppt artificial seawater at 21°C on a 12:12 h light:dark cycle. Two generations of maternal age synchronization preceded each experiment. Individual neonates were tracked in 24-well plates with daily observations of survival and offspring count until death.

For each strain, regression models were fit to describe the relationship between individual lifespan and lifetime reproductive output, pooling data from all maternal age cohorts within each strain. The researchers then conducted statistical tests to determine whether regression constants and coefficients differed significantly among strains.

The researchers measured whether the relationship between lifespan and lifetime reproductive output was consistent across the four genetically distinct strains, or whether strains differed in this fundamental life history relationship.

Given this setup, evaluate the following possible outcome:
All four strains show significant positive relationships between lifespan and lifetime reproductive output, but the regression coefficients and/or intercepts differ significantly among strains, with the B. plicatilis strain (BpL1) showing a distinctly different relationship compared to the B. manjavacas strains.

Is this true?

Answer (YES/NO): NO